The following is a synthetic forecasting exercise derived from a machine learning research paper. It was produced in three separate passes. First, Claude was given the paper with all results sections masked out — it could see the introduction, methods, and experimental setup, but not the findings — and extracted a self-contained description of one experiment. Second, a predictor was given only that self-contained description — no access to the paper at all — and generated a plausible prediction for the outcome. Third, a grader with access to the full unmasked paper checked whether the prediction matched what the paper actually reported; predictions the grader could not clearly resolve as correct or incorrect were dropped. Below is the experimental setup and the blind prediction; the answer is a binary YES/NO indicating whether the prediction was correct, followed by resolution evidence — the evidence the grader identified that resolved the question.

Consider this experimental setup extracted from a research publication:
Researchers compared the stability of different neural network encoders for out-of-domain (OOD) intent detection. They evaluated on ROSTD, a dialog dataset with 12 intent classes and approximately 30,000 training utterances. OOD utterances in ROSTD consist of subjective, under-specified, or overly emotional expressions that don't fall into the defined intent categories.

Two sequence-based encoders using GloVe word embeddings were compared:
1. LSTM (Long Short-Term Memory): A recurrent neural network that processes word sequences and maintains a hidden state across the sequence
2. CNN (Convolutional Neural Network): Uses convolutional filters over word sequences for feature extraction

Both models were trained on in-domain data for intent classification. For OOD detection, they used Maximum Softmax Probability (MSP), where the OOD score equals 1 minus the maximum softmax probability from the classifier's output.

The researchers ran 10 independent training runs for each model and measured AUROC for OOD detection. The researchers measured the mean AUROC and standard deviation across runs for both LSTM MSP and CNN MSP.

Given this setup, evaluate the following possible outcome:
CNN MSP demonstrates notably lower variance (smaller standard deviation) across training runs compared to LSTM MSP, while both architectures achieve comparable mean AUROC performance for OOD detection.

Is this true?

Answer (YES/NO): NO